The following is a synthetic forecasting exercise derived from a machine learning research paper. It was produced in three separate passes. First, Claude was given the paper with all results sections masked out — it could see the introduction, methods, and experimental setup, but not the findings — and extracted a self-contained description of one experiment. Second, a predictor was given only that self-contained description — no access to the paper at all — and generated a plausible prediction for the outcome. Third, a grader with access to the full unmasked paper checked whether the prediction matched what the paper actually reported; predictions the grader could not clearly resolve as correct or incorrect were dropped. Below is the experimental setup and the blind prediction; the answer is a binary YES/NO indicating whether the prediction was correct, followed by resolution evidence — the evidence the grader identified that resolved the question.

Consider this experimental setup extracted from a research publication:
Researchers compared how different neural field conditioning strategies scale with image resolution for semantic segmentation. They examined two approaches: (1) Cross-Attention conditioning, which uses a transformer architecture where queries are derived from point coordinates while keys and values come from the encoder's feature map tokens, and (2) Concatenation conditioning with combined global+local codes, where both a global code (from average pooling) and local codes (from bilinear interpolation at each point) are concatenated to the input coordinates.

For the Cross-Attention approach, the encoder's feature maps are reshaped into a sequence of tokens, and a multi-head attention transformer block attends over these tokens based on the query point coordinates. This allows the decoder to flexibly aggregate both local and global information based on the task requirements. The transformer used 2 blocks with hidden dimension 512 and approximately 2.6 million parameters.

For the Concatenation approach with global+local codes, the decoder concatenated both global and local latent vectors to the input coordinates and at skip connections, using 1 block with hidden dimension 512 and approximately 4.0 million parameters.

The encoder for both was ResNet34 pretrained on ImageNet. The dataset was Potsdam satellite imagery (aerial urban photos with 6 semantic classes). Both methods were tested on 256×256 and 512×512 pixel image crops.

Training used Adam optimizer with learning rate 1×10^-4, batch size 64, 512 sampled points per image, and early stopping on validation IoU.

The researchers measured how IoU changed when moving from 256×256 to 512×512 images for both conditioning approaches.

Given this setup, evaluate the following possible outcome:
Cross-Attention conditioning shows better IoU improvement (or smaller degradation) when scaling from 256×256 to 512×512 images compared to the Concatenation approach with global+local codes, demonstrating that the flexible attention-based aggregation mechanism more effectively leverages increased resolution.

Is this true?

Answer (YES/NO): YES